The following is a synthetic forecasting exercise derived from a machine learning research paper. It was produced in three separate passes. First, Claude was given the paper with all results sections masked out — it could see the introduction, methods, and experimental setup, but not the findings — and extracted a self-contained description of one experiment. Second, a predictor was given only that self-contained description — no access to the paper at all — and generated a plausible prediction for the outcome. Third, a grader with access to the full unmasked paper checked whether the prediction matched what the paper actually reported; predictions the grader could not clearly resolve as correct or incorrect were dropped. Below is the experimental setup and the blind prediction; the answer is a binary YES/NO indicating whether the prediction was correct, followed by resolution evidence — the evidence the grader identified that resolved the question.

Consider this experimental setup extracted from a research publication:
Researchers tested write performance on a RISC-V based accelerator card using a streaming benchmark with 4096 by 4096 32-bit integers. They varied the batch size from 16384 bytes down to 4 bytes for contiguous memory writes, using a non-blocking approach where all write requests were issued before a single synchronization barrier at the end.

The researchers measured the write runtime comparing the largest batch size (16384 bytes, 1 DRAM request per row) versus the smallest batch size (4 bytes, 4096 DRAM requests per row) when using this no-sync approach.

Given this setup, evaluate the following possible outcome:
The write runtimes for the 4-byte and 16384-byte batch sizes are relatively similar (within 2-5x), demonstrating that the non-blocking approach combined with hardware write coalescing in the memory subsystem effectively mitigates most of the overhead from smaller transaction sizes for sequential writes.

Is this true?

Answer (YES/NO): NO